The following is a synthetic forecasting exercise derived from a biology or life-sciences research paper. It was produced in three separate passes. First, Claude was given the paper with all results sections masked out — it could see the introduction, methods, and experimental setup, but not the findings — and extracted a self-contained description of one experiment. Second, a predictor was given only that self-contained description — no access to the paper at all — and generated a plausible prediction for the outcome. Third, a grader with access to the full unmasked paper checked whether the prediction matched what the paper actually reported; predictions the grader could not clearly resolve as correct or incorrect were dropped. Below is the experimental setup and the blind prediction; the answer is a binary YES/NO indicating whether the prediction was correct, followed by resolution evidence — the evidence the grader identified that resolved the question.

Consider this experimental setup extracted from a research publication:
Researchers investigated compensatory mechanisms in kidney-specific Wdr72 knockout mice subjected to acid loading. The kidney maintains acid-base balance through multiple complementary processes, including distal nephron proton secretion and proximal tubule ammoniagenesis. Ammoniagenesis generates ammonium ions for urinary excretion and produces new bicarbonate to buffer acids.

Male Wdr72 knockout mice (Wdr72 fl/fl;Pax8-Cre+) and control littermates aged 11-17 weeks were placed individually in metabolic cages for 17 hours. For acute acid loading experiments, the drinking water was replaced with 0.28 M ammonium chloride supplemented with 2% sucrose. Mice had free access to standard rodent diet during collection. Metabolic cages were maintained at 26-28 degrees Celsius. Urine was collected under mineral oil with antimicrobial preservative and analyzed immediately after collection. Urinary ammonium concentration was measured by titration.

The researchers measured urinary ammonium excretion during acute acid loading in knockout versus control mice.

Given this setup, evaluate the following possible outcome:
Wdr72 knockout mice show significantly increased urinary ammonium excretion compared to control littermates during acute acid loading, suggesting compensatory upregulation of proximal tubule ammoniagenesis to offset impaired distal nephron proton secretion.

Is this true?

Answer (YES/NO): NO